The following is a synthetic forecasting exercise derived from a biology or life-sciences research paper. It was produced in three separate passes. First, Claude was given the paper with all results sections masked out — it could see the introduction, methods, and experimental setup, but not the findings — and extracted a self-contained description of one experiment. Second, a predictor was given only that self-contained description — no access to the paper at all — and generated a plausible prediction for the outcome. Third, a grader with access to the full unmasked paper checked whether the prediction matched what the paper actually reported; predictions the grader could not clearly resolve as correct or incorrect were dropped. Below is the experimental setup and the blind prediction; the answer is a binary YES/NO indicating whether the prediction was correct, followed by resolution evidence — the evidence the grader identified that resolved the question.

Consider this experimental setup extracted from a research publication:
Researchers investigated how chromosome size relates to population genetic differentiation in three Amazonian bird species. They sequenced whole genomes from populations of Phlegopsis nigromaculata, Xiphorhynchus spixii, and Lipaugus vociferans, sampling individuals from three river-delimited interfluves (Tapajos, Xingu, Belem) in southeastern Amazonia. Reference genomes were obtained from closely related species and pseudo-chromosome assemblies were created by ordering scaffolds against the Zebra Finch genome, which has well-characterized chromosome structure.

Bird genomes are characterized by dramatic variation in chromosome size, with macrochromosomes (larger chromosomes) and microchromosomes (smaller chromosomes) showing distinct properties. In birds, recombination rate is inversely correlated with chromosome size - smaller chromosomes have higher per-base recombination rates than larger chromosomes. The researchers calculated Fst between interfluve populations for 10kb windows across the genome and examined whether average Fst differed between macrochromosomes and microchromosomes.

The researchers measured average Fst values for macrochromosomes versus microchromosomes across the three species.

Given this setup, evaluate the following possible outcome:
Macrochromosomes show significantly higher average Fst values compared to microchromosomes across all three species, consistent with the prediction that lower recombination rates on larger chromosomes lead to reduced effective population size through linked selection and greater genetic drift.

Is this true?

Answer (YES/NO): NO